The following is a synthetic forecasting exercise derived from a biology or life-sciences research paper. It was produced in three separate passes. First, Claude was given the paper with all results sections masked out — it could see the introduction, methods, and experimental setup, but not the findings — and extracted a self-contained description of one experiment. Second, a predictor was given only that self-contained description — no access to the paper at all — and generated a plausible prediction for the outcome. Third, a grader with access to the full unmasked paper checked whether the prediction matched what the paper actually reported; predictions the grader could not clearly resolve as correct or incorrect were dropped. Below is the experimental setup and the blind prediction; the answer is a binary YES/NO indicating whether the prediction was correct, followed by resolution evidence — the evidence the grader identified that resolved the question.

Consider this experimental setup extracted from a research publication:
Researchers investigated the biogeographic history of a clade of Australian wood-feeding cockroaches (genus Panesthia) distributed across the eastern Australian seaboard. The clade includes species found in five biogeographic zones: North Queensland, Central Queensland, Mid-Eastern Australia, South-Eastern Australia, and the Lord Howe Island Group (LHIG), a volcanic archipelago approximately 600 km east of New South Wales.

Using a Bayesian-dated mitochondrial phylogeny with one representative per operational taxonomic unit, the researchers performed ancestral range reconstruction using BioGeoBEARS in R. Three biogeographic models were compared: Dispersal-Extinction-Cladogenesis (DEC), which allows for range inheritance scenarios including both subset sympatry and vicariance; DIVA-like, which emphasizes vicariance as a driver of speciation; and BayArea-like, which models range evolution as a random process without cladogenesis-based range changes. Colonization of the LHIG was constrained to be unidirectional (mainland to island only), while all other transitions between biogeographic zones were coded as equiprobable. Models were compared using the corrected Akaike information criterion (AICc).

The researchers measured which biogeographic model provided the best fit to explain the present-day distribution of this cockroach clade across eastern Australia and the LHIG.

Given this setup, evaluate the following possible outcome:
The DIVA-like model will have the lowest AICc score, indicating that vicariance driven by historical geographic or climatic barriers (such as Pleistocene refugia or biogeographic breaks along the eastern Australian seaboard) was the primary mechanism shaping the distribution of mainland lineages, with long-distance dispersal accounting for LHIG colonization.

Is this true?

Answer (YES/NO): YES